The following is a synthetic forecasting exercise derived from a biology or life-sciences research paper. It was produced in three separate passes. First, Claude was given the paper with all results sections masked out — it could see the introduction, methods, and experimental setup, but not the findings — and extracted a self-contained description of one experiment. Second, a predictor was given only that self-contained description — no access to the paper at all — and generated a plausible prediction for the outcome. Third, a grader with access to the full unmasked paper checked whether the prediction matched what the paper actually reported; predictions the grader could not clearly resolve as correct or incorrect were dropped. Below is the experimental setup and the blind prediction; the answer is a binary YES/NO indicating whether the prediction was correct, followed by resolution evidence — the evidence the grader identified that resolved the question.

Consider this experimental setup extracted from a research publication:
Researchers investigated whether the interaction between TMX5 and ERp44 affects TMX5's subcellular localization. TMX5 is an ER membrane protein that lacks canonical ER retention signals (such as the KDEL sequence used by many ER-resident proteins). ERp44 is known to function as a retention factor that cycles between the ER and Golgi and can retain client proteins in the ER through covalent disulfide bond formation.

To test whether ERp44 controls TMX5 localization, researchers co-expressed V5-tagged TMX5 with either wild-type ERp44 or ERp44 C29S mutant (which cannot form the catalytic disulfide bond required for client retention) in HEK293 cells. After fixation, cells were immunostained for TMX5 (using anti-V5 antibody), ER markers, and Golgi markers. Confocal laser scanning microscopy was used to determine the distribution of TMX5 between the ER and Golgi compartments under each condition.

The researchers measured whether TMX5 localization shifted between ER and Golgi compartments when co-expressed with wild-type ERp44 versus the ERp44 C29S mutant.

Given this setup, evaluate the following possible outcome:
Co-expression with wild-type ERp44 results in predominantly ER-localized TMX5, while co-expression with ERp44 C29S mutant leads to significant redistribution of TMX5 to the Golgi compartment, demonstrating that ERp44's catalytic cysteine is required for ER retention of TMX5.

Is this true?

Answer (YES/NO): YES